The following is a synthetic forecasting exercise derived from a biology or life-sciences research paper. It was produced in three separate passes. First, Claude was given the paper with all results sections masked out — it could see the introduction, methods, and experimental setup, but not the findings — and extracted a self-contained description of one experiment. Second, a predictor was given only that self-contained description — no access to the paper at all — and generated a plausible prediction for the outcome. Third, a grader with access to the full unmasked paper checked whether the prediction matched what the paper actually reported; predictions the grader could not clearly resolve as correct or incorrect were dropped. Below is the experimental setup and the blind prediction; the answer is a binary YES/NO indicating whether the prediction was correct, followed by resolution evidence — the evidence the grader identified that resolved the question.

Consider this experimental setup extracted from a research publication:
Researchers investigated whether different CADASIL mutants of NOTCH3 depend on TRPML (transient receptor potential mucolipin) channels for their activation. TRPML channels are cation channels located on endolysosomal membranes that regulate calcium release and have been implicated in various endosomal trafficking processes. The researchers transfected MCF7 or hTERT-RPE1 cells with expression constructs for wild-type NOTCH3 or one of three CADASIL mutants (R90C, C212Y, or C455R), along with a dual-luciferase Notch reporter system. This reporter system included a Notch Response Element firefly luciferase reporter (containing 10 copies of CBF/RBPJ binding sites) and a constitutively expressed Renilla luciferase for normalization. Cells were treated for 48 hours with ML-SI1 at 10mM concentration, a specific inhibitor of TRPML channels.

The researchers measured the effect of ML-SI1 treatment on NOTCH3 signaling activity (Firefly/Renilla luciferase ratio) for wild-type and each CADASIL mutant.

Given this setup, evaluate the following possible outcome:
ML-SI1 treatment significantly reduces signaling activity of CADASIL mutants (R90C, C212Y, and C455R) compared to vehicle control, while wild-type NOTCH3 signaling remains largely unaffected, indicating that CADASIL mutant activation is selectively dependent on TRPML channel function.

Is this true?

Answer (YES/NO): NO